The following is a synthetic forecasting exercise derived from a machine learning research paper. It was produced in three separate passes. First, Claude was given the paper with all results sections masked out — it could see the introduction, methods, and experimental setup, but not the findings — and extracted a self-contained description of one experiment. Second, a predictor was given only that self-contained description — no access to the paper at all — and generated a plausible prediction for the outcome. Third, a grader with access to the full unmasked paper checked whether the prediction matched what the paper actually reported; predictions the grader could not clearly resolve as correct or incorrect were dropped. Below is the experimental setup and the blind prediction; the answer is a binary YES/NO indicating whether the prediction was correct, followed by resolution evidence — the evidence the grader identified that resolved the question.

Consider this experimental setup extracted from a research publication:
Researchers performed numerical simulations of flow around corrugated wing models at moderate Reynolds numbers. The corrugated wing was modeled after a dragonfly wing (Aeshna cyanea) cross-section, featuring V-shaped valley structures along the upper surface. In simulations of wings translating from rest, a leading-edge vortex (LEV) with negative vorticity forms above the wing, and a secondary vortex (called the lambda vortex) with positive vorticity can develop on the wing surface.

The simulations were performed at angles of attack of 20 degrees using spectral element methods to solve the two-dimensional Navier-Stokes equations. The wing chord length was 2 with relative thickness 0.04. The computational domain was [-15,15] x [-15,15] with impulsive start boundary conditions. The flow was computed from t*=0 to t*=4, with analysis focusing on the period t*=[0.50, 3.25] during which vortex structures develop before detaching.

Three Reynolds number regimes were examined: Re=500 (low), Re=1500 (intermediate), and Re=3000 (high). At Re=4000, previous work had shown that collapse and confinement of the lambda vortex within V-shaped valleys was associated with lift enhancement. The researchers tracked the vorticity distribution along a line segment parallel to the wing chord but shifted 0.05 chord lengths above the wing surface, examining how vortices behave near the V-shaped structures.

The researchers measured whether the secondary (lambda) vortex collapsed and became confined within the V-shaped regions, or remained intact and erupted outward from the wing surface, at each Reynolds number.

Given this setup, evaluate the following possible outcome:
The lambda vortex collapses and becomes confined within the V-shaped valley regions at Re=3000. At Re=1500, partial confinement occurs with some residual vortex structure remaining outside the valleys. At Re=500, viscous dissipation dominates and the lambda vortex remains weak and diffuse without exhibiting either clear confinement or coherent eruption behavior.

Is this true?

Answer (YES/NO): NO